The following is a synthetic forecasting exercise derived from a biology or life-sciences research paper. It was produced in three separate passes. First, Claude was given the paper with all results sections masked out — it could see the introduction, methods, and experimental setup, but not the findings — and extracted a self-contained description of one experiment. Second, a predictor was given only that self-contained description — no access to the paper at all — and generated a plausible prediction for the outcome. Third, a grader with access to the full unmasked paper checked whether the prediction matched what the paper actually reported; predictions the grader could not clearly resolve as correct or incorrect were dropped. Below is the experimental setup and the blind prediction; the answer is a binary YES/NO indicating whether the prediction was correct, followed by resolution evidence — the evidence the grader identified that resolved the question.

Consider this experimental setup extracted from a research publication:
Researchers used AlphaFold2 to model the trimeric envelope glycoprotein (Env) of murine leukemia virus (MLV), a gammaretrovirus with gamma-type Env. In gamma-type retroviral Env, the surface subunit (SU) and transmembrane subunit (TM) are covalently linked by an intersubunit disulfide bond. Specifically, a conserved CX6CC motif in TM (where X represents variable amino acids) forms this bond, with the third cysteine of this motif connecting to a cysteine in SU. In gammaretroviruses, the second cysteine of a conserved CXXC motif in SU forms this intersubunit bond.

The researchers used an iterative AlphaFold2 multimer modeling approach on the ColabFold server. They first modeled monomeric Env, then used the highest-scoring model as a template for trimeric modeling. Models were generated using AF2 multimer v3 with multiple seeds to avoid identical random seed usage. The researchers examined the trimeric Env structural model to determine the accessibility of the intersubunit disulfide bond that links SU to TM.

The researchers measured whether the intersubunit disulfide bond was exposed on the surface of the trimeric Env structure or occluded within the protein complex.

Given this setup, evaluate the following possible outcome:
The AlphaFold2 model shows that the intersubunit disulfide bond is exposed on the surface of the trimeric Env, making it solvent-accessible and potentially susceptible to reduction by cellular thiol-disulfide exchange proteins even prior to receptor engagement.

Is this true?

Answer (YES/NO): NO